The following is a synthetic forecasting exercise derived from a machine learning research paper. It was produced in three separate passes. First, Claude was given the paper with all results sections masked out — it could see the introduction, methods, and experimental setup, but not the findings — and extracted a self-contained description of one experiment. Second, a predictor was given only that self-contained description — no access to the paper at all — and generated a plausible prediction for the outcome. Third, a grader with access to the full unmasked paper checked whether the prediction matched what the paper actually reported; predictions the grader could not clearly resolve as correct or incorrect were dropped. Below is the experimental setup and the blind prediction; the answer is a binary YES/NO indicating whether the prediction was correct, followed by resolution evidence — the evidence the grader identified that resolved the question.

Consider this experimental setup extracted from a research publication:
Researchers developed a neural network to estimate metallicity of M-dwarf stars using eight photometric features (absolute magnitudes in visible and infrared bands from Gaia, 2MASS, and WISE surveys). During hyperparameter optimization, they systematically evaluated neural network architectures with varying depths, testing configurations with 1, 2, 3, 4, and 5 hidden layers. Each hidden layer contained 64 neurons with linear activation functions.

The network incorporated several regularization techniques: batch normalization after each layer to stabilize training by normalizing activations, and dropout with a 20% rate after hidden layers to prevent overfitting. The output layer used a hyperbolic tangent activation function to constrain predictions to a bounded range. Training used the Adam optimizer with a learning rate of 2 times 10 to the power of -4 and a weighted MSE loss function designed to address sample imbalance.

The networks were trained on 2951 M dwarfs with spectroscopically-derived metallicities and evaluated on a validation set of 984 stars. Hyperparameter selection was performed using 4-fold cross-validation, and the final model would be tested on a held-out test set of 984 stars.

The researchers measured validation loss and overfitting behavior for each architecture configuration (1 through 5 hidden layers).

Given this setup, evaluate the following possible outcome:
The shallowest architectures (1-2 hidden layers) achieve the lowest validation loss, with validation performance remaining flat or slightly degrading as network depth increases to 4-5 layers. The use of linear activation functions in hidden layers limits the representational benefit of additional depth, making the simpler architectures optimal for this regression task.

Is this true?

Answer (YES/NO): NO